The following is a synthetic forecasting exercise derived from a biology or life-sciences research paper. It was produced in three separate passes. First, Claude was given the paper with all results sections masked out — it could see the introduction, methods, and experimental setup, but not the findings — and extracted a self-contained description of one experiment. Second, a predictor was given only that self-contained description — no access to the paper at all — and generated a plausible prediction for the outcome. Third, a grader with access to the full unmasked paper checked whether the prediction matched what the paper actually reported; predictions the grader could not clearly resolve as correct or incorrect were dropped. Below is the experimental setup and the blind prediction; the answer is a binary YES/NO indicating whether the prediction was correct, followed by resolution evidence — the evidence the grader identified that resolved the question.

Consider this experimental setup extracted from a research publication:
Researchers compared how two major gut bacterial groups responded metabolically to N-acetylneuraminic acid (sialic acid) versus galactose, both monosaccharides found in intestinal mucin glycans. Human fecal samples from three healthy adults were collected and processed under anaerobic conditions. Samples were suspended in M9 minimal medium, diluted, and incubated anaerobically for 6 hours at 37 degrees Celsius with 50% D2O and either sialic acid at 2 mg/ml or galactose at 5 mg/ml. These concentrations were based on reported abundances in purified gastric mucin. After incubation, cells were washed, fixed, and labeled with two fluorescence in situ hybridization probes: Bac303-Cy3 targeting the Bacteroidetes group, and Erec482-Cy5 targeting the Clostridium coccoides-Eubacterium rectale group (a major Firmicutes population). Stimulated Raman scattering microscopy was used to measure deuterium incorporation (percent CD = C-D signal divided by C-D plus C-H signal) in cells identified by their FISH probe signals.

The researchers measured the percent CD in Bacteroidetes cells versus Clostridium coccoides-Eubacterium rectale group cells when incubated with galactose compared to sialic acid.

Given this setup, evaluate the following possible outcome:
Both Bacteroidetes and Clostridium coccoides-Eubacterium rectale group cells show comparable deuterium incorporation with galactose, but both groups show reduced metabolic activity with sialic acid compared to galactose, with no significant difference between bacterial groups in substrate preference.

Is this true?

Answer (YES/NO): NO